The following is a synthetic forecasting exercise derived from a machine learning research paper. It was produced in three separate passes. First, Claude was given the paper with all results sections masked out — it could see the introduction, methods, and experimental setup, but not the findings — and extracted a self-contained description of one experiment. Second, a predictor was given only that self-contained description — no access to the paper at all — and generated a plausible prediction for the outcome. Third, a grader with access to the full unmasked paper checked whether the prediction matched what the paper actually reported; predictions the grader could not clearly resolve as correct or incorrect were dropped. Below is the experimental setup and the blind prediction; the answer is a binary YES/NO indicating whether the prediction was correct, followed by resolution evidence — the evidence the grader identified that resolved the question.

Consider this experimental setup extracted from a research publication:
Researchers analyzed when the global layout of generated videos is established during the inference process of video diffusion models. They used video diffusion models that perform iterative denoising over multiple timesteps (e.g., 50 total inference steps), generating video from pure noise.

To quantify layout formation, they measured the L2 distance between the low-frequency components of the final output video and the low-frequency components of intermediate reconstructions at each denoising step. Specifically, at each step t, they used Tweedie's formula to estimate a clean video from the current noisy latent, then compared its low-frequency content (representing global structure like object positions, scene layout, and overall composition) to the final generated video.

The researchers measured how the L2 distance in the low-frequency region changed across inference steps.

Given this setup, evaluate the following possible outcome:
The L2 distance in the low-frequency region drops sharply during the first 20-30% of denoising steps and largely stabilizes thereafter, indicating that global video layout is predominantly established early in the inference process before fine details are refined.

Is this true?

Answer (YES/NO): NO